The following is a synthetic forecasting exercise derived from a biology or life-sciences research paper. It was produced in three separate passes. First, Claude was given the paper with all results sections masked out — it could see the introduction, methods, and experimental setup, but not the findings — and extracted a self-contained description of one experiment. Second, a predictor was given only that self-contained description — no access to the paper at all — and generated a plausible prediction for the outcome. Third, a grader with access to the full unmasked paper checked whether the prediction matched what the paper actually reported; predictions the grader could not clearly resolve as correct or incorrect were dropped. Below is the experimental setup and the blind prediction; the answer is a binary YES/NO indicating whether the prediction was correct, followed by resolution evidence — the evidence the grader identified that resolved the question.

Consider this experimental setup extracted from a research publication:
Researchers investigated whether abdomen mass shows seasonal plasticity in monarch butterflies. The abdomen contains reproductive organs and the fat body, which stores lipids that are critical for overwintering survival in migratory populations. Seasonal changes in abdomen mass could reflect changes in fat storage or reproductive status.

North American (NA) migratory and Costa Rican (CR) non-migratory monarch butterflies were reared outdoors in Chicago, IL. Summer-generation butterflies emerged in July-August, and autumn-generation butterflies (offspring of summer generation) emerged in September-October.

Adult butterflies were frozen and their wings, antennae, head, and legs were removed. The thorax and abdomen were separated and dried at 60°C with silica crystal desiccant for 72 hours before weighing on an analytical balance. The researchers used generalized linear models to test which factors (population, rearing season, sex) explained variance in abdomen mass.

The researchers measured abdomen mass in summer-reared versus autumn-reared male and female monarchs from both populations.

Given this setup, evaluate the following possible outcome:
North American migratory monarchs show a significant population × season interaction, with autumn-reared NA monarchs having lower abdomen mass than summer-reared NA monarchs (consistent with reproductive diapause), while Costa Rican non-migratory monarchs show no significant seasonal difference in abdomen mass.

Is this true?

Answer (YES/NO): NO